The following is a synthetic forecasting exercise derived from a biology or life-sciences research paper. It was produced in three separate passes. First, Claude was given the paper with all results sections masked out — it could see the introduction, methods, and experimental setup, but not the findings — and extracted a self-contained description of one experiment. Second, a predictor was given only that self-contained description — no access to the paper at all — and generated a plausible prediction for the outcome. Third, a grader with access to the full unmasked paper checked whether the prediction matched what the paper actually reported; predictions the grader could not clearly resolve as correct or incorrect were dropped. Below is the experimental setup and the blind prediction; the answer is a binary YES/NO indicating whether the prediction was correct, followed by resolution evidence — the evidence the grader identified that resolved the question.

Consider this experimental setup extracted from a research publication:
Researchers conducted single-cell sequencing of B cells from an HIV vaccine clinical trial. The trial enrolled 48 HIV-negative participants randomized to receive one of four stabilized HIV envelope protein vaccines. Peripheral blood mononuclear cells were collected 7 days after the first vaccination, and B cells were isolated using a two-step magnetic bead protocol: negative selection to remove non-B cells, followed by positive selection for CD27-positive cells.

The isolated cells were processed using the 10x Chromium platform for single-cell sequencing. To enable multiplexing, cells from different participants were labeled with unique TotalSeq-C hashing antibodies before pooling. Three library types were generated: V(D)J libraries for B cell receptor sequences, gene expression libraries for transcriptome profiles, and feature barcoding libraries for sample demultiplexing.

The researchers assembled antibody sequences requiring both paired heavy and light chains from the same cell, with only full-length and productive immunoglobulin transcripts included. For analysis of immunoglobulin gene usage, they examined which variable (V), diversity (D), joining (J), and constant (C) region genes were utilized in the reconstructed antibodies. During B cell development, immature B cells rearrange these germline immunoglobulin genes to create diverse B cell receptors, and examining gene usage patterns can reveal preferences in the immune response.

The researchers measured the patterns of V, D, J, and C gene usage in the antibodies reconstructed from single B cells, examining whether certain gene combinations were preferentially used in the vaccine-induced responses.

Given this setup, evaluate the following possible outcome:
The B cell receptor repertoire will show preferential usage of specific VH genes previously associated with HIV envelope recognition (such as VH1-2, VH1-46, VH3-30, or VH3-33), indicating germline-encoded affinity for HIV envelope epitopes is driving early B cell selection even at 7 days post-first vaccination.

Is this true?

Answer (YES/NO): NO